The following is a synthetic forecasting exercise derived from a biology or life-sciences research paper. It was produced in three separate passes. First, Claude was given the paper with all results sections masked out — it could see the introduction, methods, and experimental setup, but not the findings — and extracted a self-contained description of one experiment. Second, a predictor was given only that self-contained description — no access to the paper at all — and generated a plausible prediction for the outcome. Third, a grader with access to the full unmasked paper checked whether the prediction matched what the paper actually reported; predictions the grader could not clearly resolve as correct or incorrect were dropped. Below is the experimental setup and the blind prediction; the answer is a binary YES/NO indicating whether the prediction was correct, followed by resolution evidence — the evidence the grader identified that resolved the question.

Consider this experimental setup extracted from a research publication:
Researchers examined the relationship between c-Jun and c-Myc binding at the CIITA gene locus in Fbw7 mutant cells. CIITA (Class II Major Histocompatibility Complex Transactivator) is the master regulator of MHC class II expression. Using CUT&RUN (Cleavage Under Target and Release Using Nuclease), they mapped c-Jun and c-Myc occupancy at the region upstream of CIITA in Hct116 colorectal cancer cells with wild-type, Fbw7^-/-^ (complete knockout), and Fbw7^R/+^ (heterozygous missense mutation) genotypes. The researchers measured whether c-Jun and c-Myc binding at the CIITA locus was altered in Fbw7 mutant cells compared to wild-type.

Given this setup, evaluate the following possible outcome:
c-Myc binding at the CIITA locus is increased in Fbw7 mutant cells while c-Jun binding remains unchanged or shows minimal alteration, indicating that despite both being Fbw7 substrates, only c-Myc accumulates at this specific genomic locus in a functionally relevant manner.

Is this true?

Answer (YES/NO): NO